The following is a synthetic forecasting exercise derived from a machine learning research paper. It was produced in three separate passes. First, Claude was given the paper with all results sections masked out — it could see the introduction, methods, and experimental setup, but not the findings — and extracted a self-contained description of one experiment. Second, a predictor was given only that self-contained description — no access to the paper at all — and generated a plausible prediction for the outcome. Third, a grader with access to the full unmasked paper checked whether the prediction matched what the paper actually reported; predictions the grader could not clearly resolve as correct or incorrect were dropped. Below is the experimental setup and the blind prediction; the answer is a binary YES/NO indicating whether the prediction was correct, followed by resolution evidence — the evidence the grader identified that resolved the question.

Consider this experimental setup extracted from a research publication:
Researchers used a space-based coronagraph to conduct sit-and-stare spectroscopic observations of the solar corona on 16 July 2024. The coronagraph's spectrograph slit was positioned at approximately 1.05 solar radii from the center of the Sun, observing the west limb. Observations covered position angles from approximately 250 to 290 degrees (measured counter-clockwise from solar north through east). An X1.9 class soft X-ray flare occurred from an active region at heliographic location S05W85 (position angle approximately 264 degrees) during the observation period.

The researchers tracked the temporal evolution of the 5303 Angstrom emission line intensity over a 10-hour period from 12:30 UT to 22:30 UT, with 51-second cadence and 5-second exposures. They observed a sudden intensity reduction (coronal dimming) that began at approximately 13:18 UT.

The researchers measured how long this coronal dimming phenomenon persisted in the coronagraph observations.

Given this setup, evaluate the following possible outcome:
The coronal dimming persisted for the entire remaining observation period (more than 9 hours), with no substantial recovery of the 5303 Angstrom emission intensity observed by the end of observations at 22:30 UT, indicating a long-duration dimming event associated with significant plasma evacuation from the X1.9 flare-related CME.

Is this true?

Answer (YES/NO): NO